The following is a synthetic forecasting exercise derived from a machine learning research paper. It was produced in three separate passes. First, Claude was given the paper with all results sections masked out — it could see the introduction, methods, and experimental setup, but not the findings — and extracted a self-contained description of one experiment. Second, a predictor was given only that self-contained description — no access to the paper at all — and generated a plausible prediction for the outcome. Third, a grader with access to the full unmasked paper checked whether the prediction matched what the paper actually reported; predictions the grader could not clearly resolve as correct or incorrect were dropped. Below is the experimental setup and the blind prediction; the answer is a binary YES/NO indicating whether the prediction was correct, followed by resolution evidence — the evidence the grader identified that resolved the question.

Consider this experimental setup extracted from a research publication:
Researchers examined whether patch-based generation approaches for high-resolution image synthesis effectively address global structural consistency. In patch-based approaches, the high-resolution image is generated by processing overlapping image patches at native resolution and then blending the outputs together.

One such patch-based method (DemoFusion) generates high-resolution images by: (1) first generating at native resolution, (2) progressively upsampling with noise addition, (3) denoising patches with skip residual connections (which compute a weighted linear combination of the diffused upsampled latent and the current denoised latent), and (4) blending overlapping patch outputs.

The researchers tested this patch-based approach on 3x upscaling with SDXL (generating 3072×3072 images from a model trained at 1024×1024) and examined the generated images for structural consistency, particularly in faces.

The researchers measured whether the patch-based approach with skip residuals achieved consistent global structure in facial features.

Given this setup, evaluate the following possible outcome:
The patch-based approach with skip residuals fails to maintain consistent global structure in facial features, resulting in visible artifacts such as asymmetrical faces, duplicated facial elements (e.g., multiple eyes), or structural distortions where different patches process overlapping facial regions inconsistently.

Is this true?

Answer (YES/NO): YES